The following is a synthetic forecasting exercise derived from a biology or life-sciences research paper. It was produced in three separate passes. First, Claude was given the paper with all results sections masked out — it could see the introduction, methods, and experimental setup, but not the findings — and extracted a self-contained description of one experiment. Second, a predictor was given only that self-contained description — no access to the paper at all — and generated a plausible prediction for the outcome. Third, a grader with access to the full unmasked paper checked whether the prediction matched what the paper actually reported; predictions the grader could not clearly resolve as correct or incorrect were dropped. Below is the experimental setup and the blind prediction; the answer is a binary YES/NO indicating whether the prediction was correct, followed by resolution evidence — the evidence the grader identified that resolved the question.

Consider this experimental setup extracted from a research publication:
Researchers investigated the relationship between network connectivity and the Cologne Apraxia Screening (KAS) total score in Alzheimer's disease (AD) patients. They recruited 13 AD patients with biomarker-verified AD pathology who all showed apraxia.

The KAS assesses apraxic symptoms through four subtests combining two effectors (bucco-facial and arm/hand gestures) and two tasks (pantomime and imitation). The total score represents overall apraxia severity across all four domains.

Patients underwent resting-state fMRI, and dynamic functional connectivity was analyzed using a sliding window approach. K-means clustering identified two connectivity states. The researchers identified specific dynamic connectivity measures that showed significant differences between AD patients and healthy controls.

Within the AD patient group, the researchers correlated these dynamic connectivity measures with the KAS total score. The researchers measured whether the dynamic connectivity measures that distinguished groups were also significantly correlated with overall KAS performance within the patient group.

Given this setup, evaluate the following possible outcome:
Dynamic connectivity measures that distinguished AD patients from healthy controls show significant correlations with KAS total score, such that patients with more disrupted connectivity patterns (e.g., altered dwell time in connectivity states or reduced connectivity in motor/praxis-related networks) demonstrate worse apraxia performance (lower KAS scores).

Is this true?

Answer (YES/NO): NO